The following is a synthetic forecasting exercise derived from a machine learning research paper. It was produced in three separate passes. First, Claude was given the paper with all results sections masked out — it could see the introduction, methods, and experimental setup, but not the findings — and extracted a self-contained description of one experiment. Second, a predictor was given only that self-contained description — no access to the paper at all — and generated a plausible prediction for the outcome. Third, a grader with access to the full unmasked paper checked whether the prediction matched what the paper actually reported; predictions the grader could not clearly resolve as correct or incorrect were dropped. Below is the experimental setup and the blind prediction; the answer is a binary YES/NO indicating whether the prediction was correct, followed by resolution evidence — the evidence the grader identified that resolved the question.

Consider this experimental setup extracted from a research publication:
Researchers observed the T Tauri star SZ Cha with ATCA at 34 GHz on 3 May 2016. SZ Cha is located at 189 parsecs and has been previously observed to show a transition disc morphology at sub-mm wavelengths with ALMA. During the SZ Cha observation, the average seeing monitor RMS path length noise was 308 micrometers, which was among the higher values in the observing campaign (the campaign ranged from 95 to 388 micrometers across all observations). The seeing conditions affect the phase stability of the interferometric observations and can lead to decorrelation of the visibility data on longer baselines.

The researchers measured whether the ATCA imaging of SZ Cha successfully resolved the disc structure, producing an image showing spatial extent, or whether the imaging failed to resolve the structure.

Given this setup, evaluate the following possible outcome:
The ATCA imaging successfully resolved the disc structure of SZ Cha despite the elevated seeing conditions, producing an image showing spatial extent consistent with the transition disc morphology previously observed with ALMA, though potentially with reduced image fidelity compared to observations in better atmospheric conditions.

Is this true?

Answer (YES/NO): NO